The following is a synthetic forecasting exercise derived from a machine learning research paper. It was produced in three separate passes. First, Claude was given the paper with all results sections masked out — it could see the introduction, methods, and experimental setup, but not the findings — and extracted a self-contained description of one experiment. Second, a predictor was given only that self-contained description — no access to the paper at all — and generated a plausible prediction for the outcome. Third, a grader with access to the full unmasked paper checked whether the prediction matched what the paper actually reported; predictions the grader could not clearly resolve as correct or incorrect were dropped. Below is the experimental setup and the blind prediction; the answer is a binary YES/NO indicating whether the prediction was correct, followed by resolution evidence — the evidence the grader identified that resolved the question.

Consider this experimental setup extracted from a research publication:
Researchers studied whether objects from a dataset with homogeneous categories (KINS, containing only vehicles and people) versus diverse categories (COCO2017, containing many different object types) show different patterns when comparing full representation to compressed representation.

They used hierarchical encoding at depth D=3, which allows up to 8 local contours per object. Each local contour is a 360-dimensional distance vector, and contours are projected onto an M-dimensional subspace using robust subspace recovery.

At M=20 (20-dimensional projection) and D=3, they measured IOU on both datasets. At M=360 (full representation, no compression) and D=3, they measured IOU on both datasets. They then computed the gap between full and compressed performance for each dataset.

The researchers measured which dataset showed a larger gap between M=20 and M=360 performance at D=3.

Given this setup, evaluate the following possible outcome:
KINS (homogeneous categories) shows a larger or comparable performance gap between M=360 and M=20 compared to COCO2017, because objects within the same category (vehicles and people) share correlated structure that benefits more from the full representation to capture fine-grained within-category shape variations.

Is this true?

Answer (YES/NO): NO